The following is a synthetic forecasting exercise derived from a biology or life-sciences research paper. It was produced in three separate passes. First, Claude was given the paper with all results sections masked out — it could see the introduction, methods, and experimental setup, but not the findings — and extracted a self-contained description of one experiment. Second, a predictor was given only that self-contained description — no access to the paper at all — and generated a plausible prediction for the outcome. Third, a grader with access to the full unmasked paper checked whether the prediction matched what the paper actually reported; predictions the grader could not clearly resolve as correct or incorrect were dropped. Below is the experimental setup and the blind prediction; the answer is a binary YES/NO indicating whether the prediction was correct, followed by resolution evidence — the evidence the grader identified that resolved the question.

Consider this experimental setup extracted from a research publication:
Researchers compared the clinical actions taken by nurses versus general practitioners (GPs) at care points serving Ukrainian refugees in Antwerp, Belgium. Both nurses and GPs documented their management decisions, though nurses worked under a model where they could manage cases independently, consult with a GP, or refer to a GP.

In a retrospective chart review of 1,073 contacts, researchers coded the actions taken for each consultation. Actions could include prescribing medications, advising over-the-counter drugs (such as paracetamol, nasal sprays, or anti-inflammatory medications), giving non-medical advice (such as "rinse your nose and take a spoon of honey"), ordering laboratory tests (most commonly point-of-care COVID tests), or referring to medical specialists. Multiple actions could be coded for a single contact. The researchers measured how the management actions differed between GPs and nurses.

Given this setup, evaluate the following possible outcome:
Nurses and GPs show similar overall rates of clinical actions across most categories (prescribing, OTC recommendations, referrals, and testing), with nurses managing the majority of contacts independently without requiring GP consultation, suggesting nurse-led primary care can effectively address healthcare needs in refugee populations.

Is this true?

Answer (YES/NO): NO